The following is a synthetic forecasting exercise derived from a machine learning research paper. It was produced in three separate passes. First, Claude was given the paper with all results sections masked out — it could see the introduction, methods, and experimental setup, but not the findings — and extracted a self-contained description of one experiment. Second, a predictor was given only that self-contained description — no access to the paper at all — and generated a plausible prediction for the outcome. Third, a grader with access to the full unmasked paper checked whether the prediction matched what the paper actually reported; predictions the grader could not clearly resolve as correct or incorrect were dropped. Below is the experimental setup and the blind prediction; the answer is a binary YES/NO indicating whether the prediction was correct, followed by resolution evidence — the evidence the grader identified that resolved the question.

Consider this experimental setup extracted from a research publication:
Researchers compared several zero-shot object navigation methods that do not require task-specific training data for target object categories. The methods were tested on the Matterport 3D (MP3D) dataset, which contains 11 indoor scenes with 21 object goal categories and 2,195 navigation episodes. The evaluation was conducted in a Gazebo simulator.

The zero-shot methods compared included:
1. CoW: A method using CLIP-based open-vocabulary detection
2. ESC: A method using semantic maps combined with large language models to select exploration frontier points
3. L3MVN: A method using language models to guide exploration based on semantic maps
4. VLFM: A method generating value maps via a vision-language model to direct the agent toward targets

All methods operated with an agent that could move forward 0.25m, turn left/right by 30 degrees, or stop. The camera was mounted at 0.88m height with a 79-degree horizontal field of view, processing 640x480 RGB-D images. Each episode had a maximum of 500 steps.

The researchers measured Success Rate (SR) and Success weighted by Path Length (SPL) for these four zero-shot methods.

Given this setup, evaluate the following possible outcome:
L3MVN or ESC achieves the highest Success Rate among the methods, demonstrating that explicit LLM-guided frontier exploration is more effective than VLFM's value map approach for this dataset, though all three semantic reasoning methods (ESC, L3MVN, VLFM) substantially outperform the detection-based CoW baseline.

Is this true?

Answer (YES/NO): NO